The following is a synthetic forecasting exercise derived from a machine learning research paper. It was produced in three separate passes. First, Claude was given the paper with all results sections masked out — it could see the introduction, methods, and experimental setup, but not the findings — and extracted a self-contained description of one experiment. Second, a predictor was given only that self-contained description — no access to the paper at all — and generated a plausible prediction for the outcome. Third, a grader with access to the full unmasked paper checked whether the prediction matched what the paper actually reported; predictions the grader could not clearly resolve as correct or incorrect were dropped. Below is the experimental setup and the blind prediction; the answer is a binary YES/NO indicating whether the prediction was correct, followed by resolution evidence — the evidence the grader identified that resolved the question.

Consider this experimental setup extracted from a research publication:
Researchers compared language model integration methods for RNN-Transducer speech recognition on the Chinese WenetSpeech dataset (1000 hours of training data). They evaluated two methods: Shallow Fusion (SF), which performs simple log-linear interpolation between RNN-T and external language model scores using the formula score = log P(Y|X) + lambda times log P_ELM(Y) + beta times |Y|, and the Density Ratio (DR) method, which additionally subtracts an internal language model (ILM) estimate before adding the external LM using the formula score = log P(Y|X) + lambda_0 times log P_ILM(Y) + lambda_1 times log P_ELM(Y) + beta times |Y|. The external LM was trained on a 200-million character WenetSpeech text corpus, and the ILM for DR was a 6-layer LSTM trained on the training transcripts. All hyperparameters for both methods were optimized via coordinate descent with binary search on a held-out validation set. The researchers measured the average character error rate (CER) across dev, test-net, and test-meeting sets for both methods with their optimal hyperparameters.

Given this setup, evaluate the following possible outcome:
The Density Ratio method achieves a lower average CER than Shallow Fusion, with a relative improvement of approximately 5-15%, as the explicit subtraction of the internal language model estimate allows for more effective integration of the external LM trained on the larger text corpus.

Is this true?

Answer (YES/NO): NO